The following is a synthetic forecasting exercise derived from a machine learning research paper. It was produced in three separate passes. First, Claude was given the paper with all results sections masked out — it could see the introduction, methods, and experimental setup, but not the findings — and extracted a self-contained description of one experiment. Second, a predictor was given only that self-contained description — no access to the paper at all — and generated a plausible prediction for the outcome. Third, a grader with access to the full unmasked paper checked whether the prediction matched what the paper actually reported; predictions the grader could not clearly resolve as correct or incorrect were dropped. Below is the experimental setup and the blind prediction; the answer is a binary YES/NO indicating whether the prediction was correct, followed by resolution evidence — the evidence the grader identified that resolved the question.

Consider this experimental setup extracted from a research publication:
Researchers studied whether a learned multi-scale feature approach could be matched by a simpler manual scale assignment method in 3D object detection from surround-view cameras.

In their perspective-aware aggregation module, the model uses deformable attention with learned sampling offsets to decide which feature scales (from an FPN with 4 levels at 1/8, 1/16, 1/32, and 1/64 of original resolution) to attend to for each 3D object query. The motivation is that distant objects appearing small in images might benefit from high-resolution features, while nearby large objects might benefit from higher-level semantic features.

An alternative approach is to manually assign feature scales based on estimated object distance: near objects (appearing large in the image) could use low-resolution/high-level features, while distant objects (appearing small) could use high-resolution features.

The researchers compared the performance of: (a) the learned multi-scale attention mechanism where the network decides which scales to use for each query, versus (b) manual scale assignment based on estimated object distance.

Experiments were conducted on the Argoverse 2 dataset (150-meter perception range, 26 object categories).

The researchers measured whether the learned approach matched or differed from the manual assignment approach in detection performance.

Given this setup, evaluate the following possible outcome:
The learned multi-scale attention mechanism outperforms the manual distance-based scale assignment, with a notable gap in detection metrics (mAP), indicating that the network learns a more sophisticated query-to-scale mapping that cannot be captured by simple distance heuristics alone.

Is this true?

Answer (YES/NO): NO